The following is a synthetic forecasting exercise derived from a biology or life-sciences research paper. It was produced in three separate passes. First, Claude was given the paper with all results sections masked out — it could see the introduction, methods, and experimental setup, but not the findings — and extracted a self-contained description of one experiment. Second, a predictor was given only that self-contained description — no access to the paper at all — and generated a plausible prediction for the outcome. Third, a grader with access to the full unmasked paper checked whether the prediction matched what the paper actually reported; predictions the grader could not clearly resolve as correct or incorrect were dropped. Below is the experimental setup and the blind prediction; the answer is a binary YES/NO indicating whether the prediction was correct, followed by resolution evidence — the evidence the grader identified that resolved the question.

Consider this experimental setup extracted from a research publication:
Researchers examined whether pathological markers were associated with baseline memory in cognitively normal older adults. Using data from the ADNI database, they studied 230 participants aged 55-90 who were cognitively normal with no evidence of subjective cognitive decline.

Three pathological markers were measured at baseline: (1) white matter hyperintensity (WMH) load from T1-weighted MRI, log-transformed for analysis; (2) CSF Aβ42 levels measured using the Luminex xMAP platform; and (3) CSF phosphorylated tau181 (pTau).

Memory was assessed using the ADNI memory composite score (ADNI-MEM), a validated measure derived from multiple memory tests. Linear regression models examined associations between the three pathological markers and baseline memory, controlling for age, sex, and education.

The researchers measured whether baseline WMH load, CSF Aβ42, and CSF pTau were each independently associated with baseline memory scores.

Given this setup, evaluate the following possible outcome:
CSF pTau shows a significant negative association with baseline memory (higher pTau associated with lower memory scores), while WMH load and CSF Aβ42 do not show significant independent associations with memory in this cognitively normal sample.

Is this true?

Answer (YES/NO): NO